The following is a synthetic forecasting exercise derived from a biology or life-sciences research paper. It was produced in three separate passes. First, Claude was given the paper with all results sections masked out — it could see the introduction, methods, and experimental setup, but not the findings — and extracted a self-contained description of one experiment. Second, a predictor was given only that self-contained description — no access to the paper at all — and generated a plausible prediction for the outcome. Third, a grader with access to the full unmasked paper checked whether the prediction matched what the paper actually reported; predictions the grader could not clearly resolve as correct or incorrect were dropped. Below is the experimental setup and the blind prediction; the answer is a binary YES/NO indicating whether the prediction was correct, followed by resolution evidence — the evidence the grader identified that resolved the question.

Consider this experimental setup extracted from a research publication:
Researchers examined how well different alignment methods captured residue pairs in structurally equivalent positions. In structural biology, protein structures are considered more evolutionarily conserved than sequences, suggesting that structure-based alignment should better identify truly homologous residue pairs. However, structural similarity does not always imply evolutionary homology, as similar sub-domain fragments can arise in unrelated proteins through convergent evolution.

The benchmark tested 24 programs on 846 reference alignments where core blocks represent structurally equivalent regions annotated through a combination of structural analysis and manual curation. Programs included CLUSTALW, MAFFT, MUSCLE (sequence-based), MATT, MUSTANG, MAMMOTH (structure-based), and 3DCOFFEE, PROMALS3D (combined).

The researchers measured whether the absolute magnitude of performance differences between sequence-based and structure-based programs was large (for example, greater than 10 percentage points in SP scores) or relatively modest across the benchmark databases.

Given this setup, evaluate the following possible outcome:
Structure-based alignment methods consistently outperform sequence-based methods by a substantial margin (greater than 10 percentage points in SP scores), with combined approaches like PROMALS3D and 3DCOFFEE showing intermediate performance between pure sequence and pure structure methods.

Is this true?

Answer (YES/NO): NO